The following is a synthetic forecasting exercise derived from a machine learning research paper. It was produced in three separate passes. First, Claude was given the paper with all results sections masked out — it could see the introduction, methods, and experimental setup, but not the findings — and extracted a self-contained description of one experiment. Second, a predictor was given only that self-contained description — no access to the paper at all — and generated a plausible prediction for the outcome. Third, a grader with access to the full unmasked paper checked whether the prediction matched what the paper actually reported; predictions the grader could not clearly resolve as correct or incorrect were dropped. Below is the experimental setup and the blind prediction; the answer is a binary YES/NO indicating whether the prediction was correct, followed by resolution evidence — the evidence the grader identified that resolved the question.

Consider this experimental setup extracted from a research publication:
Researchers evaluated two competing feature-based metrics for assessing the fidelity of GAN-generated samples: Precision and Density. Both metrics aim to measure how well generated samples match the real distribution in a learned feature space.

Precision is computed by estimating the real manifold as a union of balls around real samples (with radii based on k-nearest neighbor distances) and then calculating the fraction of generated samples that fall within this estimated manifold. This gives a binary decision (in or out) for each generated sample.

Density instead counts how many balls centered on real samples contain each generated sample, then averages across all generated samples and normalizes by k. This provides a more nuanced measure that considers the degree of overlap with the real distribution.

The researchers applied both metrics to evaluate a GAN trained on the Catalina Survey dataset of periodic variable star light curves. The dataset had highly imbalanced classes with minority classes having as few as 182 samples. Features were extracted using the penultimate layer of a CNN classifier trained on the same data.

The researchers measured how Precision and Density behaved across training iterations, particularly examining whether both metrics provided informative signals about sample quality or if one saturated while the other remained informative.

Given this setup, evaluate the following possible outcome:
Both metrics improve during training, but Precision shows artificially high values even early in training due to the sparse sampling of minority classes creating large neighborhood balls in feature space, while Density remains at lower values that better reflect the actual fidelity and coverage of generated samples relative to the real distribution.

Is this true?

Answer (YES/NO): NO